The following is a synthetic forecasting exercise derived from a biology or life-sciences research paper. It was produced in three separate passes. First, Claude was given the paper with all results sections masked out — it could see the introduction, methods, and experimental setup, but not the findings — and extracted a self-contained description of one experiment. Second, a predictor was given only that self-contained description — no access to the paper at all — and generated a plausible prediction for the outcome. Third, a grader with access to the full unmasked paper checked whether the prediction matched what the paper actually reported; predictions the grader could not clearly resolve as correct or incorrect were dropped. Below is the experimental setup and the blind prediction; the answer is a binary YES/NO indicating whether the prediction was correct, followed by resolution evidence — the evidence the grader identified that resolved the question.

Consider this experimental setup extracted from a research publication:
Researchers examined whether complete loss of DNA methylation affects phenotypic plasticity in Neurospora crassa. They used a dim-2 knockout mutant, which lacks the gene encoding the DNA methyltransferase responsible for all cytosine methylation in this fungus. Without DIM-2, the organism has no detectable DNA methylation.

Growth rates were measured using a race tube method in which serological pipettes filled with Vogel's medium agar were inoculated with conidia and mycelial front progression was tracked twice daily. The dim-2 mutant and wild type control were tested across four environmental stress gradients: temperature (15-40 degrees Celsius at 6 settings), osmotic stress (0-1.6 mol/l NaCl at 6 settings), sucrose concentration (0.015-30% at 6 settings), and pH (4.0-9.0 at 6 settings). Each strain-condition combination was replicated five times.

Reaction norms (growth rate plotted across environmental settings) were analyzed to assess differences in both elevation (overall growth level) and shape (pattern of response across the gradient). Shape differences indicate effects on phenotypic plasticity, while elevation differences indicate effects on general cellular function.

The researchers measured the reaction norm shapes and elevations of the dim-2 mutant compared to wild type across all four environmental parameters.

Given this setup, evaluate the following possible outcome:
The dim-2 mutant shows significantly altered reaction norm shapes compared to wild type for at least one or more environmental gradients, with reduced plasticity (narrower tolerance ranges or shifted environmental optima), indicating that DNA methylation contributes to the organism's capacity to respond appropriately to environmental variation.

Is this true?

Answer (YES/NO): NO